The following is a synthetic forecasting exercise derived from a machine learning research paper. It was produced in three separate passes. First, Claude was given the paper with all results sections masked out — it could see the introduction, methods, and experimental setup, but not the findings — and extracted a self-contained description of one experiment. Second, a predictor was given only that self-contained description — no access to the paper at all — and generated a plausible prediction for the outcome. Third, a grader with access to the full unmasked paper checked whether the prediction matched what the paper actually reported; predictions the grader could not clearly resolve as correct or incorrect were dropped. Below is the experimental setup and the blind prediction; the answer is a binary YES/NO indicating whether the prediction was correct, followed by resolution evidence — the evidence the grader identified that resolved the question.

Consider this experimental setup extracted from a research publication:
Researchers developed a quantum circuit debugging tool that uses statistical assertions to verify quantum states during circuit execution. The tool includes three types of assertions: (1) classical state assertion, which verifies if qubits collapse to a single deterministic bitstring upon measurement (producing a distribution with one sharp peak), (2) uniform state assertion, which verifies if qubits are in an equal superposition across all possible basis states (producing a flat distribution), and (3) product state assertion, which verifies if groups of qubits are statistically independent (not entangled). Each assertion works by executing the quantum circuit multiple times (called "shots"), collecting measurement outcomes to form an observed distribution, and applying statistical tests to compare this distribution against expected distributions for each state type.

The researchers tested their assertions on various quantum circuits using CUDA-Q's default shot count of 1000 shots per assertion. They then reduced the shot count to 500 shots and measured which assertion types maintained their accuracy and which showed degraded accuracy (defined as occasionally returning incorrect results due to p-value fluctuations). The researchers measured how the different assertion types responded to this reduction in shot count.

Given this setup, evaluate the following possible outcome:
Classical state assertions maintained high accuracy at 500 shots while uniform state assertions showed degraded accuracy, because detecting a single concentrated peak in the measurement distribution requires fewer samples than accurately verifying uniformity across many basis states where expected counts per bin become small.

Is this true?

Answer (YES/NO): YES